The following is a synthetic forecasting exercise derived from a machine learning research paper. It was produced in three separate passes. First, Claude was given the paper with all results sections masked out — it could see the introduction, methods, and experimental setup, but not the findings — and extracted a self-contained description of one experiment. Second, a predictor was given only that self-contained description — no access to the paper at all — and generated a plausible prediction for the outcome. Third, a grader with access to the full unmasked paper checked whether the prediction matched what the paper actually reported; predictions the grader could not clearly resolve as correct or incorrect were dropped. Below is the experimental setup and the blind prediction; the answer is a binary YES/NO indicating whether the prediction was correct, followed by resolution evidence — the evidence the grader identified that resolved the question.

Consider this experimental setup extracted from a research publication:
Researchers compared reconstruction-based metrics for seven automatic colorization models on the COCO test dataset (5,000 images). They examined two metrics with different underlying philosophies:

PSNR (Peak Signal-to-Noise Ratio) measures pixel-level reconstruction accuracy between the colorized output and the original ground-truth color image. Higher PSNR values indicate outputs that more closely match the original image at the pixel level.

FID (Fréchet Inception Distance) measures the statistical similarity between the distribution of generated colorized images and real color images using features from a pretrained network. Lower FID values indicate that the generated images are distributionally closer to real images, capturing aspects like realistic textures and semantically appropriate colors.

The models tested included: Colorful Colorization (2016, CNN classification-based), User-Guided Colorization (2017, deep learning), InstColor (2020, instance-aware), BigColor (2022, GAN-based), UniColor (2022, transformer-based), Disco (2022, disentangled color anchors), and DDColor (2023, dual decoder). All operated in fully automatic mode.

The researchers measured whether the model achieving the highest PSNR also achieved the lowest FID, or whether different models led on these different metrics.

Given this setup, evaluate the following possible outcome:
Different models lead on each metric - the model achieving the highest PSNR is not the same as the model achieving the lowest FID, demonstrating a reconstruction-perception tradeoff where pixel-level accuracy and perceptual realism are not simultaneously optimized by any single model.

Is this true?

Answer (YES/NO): YES